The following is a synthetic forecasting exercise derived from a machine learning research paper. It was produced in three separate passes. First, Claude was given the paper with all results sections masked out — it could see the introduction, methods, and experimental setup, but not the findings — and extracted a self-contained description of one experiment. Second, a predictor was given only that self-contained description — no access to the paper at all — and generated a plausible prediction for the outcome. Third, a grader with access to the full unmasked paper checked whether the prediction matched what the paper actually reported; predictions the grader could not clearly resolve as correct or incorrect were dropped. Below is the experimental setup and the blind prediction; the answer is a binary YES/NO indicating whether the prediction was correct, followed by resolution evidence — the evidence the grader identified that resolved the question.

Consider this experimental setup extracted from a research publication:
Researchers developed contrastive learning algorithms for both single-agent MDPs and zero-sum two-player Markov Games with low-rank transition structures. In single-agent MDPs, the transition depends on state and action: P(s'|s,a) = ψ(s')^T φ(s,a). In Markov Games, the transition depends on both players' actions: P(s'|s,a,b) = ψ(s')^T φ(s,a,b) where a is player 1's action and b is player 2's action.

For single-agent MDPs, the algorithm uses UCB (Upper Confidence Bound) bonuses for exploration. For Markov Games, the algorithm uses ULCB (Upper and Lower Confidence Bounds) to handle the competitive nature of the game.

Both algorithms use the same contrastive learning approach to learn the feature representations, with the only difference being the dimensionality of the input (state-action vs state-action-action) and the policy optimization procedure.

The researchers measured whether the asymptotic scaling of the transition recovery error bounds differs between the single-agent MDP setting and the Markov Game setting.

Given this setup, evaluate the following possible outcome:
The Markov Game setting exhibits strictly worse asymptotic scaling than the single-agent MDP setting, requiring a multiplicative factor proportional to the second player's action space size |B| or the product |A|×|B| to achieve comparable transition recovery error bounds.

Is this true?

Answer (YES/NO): NO